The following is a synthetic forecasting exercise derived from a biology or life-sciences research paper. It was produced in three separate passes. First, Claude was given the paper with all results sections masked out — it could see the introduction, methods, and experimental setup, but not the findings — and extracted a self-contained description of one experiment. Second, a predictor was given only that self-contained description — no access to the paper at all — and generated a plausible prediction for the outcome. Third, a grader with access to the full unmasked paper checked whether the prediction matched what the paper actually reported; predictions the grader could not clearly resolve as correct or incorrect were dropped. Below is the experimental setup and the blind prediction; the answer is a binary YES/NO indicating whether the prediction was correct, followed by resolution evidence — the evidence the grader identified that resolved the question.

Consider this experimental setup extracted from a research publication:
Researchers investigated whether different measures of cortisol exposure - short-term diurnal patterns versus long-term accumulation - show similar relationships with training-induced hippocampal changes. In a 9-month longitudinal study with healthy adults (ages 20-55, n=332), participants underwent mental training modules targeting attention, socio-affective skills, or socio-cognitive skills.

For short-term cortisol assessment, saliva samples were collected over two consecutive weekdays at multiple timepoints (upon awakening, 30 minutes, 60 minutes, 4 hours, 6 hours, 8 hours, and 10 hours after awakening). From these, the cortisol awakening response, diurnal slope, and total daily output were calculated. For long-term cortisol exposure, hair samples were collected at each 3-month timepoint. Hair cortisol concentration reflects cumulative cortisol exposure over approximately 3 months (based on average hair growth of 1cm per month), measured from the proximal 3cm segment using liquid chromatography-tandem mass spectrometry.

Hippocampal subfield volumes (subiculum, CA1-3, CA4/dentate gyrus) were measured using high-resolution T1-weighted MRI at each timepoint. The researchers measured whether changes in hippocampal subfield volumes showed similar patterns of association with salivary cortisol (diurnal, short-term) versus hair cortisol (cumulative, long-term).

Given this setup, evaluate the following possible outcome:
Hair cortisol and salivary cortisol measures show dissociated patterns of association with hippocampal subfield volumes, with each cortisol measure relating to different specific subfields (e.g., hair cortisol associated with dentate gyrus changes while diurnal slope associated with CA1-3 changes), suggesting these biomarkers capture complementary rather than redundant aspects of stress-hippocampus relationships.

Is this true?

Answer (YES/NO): NO